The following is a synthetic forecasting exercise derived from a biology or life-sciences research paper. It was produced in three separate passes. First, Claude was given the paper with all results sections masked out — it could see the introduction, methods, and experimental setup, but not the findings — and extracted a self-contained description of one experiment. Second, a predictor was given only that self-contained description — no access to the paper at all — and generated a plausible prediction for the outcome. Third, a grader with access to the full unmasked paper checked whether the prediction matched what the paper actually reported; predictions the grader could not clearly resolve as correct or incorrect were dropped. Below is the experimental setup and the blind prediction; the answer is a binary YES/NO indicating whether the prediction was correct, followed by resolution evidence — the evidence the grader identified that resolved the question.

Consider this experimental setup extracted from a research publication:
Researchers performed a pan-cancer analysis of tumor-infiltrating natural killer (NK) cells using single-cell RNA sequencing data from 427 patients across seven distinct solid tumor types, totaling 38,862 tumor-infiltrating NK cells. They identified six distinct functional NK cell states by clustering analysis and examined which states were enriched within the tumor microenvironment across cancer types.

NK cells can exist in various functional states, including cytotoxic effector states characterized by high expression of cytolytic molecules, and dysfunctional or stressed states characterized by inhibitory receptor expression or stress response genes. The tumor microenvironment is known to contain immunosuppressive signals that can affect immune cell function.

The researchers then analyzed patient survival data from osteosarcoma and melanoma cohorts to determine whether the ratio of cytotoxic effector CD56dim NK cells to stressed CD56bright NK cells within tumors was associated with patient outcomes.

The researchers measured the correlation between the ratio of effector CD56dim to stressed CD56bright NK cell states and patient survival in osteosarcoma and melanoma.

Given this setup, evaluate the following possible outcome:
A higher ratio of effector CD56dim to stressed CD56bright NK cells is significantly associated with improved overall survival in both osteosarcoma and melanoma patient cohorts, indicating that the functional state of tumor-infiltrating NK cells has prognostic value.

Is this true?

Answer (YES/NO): YES